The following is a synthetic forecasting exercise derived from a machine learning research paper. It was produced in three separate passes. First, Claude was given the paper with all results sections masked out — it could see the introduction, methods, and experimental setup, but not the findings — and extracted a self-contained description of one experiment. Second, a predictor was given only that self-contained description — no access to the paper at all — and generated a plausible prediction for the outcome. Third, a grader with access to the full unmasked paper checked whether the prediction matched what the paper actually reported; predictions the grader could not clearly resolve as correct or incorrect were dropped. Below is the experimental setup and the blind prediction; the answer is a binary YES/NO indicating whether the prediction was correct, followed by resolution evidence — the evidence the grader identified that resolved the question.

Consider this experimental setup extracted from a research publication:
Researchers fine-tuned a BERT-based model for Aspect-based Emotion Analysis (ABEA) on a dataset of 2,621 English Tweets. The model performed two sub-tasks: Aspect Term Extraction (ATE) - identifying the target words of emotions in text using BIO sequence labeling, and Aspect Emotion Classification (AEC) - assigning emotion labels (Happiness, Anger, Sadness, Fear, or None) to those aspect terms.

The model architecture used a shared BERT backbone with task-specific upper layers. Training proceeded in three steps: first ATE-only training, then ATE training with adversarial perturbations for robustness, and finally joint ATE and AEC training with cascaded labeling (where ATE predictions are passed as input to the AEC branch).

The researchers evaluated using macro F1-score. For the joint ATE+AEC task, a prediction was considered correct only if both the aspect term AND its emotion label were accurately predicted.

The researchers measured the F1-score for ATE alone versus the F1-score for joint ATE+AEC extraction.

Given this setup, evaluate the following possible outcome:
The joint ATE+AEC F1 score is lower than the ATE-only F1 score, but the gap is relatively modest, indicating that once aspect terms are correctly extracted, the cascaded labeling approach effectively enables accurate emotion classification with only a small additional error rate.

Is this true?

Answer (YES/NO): NO